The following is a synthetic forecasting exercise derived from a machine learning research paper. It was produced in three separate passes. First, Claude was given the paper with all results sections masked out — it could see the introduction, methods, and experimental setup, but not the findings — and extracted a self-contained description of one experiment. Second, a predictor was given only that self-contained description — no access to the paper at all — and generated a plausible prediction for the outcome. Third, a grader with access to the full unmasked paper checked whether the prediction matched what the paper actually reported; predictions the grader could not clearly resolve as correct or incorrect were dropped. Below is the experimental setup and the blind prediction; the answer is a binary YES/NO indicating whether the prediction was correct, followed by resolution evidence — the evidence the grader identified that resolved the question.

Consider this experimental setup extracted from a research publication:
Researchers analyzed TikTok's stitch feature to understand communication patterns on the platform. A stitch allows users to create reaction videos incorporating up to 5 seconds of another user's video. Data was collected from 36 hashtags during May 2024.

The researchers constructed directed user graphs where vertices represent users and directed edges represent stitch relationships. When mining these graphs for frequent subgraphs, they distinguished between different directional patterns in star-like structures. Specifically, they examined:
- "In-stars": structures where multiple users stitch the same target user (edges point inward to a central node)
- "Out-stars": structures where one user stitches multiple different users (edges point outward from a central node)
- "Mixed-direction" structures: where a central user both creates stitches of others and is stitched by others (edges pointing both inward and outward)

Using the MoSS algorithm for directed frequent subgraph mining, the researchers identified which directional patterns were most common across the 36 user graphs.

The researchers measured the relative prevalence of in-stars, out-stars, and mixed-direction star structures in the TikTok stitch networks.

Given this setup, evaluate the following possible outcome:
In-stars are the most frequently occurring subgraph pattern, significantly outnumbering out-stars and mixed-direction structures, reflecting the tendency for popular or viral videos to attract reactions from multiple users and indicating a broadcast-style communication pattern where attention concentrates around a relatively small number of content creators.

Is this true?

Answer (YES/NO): NO